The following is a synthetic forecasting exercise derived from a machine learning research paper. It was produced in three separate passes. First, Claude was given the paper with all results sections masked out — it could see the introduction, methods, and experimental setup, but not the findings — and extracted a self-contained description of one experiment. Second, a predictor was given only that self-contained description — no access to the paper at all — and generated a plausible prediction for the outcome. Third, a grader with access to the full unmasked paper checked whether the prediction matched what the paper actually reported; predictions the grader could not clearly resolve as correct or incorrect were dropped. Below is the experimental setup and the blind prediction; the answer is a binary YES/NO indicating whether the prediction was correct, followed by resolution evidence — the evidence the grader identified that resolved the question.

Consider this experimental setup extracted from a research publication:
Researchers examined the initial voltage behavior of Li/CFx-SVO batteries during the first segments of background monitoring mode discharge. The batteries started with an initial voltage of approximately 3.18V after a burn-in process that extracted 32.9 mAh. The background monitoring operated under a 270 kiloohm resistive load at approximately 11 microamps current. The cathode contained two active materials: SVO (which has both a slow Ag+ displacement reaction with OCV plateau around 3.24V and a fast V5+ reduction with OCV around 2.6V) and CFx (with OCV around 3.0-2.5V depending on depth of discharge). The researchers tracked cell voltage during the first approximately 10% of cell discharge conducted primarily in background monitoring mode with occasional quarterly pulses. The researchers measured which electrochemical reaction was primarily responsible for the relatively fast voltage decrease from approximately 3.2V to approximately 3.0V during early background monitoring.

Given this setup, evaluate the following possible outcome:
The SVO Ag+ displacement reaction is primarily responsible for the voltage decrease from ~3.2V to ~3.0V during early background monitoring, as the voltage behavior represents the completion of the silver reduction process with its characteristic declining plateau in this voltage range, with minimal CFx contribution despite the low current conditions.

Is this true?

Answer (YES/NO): YES